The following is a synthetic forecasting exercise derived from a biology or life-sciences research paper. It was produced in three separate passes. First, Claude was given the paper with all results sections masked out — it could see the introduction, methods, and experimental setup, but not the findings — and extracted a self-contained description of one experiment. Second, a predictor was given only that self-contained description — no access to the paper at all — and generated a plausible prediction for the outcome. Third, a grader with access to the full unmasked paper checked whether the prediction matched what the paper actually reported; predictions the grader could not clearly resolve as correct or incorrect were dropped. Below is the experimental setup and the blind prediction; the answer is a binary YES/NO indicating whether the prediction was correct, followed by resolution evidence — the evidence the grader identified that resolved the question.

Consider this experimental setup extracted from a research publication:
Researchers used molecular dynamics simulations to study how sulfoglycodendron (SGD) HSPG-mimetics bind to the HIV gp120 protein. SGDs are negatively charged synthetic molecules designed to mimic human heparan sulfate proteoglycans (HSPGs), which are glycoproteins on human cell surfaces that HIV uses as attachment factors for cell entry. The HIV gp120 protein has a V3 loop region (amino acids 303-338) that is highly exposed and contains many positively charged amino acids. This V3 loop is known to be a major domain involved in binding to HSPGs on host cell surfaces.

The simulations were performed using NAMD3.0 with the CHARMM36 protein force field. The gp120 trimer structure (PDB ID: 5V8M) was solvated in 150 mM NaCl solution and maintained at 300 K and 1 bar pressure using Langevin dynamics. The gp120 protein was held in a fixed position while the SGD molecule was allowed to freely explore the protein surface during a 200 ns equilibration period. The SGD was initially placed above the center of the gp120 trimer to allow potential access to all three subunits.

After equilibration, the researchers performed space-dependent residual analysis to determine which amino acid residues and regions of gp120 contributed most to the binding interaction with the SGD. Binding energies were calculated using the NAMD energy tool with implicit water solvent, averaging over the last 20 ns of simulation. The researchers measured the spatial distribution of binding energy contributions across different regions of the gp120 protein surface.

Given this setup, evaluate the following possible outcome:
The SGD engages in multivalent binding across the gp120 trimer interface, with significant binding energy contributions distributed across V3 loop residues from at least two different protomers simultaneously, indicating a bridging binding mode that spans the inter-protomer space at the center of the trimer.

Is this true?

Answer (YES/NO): NO